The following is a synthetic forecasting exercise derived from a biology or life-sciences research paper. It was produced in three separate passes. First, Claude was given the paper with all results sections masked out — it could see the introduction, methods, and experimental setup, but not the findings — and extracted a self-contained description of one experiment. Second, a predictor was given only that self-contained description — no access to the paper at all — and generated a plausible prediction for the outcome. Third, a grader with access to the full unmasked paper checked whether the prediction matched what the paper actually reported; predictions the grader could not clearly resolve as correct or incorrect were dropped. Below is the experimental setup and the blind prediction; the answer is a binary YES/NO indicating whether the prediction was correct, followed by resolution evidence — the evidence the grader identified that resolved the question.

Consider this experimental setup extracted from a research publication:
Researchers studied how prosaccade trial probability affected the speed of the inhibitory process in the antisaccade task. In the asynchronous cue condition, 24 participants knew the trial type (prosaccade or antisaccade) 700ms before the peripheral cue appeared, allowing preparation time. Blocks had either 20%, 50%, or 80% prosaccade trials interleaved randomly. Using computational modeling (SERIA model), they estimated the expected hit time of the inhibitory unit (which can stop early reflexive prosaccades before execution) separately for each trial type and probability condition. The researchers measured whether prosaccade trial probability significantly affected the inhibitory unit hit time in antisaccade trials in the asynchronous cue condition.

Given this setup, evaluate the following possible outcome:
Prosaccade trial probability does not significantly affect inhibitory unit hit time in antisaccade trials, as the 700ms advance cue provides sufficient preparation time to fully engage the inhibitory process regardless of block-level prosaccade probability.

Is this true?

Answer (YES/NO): NO